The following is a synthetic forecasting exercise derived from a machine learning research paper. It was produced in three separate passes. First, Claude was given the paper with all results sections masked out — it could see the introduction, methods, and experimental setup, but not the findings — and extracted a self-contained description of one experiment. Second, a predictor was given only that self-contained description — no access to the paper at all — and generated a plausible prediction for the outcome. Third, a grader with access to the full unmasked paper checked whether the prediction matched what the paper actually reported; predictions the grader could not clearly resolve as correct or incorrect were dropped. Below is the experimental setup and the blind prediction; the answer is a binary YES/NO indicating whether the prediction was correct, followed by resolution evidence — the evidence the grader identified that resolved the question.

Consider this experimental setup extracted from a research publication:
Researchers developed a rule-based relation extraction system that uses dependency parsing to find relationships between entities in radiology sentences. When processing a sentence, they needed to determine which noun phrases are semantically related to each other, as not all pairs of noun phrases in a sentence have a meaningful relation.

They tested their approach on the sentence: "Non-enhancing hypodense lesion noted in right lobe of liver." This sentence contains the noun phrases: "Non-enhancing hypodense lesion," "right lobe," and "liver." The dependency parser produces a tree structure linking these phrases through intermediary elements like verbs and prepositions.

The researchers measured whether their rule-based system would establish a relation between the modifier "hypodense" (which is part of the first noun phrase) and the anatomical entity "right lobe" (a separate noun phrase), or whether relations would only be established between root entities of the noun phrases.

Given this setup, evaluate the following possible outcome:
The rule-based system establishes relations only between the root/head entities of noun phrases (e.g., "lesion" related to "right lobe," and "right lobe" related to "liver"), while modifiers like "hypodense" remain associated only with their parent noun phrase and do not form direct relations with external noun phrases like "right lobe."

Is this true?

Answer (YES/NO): YES